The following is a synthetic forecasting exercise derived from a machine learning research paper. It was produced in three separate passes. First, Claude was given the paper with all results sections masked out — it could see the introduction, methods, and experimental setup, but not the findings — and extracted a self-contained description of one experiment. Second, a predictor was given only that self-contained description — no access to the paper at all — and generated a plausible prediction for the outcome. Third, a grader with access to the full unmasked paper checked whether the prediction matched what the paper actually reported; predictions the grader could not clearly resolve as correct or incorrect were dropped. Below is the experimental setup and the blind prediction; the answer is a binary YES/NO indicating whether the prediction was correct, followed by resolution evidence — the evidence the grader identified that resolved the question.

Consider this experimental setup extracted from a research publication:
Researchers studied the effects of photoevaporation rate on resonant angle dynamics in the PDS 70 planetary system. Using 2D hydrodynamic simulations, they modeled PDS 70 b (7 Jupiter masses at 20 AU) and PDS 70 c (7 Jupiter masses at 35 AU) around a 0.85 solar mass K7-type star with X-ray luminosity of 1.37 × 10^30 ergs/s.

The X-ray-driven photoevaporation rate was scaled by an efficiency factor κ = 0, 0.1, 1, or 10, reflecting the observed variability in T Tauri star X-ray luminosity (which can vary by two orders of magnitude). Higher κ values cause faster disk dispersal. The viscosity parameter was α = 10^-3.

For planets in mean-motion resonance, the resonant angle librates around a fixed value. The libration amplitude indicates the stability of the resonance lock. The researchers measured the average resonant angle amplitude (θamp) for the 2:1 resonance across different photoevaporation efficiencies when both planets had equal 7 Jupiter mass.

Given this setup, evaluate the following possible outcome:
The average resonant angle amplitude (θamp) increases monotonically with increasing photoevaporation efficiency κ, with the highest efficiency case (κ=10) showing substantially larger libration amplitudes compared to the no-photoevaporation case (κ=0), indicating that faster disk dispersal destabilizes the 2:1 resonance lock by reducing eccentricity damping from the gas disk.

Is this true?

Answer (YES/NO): YES